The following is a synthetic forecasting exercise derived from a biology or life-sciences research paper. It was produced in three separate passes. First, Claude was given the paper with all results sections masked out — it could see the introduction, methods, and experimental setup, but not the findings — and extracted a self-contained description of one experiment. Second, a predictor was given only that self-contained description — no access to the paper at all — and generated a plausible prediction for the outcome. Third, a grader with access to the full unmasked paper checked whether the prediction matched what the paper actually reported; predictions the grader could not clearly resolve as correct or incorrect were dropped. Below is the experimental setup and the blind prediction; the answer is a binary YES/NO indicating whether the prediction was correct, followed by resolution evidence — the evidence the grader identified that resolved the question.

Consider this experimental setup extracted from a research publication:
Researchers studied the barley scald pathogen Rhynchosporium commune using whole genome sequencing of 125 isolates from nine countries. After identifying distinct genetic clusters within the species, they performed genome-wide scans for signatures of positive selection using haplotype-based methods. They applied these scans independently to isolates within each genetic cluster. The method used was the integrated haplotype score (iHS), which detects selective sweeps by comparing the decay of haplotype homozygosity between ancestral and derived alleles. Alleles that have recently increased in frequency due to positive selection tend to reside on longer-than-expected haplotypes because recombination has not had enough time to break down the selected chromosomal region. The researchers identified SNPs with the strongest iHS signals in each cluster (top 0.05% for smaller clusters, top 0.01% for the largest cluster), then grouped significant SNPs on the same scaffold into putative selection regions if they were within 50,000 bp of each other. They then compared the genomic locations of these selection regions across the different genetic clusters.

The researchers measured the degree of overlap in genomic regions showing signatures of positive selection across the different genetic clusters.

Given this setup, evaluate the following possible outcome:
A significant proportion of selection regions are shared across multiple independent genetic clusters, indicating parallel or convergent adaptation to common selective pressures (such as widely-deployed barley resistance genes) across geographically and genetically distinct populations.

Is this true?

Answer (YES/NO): NO